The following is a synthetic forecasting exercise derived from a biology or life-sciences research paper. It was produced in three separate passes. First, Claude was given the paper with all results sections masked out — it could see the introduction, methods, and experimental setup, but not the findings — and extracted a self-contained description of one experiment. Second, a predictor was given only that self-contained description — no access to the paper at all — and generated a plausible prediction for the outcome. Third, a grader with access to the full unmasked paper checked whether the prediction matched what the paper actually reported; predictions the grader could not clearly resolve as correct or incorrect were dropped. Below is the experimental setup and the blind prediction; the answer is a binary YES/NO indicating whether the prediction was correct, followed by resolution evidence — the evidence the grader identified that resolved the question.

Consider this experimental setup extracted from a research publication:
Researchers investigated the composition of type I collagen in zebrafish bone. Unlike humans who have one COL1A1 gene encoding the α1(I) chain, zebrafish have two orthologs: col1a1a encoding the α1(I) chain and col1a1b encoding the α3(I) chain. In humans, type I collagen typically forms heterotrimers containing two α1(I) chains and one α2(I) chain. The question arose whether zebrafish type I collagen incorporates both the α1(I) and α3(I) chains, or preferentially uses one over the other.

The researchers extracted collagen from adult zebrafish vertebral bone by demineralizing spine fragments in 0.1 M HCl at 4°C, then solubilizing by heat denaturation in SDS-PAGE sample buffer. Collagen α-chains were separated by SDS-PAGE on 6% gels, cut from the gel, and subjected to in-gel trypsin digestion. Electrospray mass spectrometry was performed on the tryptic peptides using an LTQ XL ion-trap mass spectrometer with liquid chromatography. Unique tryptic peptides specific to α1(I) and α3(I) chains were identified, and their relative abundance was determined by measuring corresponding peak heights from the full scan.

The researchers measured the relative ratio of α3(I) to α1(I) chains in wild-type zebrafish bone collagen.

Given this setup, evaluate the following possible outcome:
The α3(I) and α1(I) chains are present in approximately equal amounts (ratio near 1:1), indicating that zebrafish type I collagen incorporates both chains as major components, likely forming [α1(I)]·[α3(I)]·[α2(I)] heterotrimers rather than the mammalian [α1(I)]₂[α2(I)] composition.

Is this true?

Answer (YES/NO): NO